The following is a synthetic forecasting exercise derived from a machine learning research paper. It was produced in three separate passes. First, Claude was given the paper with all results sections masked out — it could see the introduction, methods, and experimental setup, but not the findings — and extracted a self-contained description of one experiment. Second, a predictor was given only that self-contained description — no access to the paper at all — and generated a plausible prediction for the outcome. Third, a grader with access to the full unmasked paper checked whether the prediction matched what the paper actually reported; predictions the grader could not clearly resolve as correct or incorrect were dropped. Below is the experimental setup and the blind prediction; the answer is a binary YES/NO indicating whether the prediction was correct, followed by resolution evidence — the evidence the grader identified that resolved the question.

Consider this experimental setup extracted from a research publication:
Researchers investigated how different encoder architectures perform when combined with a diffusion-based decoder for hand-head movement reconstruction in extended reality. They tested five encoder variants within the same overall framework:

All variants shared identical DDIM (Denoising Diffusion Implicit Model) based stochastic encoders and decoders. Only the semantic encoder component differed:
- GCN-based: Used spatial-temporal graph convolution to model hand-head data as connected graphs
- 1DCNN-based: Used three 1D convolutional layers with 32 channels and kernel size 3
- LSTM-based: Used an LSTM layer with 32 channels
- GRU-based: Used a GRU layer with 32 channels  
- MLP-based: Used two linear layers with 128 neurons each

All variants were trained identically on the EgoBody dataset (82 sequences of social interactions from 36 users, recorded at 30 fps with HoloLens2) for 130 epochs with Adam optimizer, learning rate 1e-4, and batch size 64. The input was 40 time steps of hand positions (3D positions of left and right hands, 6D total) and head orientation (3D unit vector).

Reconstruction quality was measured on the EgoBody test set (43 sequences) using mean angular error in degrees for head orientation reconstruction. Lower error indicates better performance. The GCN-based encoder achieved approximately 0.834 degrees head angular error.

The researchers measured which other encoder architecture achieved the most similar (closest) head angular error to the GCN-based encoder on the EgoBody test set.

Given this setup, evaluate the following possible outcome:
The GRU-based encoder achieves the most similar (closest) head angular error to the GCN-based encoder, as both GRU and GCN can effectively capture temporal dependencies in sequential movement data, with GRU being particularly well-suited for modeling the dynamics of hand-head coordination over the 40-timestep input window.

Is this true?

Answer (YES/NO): NO